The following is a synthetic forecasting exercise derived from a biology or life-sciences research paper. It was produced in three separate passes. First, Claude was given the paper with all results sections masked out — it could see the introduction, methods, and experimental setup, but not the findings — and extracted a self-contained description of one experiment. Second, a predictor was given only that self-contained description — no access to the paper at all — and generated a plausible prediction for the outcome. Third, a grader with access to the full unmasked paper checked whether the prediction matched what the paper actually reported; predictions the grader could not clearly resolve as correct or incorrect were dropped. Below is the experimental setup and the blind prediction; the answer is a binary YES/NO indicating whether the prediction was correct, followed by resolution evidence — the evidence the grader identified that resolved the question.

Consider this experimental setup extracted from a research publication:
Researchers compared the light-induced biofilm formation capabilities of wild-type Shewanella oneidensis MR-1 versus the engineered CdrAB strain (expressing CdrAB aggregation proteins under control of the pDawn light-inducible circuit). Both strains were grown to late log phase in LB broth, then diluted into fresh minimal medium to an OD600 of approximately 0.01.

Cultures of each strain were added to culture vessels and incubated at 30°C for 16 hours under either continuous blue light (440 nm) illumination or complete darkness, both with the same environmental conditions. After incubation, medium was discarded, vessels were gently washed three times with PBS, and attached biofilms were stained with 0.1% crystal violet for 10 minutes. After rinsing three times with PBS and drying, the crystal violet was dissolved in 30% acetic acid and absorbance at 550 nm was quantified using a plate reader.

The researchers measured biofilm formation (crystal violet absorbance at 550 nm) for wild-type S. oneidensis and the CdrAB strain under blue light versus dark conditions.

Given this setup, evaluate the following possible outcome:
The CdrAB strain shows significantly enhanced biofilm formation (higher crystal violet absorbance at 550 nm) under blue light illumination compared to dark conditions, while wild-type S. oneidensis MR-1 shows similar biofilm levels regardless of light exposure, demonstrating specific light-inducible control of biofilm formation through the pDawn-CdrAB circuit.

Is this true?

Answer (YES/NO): YES